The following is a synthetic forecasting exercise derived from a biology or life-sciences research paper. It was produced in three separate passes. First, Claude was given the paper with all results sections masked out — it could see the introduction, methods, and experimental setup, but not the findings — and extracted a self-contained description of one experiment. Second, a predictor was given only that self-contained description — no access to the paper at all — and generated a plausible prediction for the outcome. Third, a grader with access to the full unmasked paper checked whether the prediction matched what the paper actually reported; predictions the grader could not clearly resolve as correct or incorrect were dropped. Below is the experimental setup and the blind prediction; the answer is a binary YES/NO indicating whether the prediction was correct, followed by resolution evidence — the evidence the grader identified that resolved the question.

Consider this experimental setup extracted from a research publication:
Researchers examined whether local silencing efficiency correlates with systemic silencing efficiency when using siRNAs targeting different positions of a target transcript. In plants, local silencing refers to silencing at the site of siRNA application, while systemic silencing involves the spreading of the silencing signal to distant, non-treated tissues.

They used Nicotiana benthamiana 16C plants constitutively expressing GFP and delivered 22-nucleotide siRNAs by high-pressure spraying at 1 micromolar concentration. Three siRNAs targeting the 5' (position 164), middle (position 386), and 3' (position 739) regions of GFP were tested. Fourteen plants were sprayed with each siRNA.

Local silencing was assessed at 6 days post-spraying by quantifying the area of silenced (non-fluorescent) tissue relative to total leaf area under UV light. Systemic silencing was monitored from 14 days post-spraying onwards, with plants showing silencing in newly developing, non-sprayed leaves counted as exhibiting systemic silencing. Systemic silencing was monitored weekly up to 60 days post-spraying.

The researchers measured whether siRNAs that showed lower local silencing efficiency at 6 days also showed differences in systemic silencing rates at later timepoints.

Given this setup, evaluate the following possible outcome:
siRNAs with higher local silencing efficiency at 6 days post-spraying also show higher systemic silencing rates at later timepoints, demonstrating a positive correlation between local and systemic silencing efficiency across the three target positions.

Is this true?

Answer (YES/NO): YES